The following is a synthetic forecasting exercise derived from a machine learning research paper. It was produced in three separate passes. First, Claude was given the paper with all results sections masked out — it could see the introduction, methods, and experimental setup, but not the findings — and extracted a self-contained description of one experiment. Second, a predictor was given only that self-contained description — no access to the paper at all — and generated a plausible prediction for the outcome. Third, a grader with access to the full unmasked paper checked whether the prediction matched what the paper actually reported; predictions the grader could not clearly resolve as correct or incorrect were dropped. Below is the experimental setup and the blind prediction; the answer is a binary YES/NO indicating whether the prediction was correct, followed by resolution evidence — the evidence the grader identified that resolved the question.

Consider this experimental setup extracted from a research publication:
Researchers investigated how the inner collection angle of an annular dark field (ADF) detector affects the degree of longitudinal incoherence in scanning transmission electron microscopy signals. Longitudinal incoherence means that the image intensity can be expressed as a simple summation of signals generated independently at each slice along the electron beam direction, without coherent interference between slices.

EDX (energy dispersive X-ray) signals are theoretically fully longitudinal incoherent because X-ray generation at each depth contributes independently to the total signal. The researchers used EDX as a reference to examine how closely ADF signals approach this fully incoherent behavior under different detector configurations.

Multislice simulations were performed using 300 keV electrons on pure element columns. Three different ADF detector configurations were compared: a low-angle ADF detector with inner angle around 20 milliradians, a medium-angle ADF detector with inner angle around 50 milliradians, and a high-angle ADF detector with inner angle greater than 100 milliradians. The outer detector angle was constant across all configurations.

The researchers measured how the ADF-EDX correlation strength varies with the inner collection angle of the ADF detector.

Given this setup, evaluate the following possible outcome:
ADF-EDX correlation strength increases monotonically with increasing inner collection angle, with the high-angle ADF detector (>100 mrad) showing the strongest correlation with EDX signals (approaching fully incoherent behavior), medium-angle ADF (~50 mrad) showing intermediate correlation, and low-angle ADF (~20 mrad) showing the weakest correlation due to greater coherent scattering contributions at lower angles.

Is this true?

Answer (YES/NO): NO